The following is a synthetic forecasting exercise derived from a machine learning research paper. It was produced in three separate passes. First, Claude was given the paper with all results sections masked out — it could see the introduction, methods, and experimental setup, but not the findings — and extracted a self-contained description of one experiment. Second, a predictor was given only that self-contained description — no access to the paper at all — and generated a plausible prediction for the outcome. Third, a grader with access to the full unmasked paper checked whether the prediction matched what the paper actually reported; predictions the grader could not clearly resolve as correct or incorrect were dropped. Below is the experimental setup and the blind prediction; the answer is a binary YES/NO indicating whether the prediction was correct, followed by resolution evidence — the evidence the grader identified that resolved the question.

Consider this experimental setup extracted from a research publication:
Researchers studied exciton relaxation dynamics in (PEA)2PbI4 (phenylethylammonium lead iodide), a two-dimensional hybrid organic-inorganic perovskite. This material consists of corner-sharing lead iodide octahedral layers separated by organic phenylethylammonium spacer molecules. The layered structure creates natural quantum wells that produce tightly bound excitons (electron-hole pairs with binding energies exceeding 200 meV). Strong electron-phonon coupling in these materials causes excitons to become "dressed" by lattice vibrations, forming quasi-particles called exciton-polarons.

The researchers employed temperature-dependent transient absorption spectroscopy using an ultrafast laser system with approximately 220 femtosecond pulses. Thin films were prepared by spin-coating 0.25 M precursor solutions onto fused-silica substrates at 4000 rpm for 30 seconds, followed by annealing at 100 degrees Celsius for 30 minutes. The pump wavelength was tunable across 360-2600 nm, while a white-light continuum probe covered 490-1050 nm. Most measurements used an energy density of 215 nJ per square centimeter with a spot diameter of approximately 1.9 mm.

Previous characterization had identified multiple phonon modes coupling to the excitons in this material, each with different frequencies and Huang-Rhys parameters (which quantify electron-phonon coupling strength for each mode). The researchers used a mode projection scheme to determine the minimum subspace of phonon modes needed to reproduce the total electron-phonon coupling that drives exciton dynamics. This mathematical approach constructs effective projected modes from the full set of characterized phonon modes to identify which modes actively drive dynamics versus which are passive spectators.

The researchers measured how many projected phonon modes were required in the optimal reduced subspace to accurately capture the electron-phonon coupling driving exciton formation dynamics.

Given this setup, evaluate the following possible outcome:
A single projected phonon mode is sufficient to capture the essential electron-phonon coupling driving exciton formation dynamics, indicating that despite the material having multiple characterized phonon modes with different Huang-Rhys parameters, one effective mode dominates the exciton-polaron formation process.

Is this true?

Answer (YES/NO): NO